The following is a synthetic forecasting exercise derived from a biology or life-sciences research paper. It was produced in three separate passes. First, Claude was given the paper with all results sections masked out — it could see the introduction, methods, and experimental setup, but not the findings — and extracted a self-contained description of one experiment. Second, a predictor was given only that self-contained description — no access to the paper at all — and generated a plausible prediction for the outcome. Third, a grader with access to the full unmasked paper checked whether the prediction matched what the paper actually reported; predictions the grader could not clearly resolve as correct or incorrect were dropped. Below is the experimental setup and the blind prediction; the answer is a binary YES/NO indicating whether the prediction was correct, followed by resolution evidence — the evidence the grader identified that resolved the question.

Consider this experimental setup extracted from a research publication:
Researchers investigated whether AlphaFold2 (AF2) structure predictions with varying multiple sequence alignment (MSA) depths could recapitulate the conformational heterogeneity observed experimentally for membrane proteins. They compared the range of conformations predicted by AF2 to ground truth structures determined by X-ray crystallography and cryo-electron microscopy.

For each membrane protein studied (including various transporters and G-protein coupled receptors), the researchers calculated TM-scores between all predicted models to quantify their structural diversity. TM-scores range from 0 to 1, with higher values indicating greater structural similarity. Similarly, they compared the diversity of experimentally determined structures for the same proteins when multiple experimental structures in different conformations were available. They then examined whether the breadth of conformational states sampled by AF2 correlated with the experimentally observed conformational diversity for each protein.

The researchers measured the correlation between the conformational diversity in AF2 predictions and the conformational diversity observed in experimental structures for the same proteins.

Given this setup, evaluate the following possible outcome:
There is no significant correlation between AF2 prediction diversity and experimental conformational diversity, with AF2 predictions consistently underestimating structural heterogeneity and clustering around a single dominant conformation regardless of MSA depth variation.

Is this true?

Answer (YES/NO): NO